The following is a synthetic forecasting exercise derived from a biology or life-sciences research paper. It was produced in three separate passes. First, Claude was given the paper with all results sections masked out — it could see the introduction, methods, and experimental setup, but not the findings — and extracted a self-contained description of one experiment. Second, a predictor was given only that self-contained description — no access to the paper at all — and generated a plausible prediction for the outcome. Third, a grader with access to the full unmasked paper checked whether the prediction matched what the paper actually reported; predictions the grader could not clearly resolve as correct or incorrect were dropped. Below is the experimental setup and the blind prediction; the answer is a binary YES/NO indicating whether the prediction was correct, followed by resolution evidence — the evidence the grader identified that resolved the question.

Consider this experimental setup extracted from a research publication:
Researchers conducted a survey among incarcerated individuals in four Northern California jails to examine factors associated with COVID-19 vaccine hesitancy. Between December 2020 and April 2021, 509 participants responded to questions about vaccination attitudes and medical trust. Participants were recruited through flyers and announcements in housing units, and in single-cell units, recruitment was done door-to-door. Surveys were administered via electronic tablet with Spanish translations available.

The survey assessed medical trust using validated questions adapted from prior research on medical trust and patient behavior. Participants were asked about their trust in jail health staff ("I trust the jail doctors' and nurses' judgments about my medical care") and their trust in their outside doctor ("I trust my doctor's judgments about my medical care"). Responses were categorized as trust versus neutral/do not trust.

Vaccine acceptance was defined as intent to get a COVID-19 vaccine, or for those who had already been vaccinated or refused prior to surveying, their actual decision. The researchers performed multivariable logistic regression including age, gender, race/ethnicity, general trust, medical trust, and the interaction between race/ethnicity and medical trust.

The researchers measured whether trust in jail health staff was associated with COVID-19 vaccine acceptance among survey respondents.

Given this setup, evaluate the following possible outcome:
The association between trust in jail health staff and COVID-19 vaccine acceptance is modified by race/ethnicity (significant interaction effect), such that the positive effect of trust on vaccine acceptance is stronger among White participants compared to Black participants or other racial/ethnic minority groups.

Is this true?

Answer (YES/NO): NO